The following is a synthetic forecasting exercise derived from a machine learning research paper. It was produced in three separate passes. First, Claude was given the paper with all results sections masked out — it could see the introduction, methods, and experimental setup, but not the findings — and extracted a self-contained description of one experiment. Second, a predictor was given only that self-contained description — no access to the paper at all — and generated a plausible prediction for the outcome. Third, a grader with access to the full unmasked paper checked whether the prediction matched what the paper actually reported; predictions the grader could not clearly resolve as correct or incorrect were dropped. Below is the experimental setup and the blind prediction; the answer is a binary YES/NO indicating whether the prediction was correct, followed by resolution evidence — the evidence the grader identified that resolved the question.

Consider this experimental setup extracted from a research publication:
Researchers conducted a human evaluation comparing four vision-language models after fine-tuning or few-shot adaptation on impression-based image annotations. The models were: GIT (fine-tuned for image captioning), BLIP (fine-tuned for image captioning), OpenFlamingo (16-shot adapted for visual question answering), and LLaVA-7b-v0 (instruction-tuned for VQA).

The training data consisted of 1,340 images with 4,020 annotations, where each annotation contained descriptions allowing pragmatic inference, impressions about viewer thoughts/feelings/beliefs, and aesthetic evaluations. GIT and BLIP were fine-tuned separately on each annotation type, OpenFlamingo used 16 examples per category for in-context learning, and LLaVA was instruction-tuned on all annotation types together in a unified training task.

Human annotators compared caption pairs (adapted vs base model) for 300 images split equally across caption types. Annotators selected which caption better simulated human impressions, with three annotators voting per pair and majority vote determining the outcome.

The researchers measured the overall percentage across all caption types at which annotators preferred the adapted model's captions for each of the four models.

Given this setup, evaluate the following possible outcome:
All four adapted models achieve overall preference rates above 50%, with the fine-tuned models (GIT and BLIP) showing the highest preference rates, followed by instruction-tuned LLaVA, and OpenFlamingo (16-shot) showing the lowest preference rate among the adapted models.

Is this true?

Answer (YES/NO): NO